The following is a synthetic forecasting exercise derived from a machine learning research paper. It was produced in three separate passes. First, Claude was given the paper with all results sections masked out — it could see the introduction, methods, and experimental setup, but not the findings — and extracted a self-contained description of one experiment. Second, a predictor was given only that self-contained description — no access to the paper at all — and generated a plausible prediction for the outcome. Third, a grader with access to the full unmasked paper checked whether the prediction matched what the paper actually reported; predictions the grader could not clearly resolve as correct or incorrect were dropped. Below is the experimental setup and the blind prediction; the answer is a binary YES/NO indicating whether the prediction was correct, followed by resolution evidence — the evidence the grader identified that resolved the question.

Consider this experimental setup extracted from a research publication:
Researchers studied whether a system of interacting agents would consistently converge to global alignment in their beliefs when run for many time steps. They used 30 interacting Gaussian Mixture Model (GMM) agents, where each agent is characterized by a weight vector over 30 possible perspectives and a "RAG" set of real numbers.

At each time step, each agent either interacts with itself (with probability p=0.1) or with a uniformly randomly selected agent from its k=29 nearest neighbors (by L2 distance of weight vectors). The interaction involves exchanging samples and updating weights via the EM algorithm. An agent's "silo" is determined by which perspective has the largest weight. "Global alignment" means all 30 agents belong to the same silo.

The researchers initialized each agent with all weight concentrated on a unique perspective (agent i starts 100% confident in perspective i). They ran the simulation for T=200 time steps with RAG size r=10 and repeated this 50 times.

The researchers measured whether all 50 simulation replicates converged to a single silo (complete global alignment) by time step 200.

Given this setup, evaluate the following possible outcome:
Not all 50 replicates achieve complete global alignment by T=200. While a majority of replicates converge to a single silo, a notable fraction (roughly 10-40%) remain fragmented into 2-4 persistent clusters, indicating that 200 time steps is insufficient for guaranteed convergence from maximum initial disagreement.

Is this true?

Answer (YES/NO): NO